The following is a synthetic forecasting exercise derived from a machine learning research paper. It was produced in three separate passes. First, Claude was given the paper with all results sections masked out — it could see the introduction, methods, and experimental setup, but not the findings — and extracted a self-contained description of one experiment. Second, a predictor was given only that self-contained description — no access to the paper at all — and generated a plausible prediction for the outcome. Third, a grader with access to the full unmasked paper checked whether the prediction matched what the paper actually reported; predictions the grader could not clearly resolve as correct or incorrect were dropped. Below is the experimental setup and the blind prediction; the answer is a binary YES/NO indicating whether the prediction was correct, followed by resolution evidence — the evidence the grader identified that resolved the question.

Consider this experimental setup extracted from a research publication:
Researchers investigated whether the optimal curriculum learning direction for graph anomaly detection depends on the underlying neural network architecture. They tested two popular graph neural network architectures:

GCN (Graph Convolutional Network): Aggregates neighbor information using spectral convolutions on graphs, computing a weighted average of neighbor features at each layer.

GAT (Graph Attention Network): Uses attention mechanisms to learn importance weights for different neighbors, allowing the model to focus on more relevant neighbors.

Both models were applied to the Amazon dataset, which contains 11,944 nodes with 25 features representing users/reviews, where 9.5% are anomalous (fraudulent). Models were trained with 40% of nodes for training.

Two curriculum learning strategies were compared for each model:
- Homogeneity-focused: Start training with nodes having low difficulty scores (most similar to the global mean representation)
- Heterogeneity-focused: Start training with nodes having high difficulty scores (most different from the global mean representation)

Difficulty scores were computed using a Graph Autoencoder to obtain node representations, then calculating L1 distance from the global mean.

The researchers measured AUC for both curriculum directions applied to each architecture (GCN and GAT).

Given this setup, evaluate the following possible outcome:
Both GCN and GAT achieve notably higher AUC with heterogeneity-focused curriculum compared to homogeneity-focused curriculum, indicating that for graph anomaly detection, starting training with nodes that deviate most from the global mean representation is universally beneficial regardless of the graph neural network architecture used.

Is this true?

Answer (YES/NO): NO